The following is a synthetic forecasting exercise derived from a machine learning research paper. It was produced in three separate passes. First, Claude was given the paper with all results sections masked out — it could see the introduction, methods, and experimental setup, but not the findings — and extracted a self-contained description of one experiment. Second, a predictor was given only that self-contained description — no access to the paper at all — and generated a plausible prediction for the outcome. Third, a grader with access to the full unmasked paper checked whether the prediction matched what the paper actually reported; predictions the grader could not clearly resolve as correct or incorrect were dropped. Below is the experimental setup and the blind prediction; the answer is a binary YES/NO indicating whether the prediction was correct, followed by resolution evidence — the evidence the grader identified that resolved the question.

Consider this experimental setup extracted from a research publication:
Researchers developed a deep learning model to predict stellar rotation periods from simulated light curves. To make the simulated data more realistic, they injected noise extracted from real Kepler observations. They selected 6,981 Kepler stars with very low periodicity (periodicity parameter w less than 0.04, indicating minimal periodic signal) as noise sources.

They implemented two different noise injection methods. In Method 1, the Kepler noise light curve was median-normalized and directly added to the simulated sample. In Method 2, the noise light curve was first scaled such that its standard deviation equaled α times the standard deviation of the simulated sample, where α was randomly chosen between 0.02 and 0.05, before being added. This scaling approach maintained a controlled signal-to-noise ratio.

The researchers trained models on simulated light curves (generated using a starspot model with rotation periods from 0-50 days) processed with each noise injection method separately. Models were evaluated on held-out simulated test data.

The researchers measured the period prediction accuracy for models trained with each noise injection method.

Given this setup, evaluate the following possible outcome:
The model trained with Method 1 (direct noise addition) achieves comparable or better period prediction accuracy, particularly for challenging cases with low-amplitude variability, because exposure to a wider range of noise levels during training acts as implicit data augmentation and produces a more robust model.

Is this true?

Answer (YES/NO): NO